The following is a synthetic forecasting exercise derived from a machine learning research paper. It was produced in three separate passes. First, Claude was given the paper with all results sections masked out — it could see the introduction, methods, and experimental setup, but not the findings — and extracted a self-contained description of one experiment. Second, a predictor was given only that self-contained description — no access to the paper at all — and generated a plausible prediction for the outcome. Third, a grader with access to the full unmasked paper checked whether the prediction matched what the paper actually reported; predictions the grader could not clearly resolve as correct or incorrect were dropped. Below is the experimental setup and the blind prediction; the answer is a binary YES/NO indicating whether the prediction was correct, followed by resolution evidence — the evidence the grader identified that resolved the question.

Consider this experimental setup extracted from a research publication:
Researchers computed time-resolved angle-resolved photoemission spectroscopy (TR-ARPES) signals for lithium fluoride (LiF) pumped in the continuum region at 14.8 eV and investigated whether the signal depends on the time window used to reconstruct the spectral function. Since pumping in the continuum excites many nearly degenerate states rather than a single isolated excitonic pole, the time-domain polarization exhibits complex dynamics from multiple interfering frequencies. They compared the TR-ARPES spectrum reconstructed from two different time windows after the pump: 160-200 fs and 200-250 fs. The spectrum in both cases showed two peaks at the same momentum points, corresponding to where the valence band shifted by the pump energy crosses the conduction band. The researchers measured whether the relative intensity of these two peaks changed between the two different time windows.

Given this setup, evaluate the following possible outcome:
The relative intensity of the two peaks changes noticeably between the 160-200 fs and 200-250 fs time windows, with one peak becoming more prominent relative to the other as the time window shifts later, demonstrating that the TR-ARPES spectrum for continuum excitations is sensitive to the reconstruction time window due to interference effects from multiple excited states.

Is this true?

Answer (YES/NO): YES